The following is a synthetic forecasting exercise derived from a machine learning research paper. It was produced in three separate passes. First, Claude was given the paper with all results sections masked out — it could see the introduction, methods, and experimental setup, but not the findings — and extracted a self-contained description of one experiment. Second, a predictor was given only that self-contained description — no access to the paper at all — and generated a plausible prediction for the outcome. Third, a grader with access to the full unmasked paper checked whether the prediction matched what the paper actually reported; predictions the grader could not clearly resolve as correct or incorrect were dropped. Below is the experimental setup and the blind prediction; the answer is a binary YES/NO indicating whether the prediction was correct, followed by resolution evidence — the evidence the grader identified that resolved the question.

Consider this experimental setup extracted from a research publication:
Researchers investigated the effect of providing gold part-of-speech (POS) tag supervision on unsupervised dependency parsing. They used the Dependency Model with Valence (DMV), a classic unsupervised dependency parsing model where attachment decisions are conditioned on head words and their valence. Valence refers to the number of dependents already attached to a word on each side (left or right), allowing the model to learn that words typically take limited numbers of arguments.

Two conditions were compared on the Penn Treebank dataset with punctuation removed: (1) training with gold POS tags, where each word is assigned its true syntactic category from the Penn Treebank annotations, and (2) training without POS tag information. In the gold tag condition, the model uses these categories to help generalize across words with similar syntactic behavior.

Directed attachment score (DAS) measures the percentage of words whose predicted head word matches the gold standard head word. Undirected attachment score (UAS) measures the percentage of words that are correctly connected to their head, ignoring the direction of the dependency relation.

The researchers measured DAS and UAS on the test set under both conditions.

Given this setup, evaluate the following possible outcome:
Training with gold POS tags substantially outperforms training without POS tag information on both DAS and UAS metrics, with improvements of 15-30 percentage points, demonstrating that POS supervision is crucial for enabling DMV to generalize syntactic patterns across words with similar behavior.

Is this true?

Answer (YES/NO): NO